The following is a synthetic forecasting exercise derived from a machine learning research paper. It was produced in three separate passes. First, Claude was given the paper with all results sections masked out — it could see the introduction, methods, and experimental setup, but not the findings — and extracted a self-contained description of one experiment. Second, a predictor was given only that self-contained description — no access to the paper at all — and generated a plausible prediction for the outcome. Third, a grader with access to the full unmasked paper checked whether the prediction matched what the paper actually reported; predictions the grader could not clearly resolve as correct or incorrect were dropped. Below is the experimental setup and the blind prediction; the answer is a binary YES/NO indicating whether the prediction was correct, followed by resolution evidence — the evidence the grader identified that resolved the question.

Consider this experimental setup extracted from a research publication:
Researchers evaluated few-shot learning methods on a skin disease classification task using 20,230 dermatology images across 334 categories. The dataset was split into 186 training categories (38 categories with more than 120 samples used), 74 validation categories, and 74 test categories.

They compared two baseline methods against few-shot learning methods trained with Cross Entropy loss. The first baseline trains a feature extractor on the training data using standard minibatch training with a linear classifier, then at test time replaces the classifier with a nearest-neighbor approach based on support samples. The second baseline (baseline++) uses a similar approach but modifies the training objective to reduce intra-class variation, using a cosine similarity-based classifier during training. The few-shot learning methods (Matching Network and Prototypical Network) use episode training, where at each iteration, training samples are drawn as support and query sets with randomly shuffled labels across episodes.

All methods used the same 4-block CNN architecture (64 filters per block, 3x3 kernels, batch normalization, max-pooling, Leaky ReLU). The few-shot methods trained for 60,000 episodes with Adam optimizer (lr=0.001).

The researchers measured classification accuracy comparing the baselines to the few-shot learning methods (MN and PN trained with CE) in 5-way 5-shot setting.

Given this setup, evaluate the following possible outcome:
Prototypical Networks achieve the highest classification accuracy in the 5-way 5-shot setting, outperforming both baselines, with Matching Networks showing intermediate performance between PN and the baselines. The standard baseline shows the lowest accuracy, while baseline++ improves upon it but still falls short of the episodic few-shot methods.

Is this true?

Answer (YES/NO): NO